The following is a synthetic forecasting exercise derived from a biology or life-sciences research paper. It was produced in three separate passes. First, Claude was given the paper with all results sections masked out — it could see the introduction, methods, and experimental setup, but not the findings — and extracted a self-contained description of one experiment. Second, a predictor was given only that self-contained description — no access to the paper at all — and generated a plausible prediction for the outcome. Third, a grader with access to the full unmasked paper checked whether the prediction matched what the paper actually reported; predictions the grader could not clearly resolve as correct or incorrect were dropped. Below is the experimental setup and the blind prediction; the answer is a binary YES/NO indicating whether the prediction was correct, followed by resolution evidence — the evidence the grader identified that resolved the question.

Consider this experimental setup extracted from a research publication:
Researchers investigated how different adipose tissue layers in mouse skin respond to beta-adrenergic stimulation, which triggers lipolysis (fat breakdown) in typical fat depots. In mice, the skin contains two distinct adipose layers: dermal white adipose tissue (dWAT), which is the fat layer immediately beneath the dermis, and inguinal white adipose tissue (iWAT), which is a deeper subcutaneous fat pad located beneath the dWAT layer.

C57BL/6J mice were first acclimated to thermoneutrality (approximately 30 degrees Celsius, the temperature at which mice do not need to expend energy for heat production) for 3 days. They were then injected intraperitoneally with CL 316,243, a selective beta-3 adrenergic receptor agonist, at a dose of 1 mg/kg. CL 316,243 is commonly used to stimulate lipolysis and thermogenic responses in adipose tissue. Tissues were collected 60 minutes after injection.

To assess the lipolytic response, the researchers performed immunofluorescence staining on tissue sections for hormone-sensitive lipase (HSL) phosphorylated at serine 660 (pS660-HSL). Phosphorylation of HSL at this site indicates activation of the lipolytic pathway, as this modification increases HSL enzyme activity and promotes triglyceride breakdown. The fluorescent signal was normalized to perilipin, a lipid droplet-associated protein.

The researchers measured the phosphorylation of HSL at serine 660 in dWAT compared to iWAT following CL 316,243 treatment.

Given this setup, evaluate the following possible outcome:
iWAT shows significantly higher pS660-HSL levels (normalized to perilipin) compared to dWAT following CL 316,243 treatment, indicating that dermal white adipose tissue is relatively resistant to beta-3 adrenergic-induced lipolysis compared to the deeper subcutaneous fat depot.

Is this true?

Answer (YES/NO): YES